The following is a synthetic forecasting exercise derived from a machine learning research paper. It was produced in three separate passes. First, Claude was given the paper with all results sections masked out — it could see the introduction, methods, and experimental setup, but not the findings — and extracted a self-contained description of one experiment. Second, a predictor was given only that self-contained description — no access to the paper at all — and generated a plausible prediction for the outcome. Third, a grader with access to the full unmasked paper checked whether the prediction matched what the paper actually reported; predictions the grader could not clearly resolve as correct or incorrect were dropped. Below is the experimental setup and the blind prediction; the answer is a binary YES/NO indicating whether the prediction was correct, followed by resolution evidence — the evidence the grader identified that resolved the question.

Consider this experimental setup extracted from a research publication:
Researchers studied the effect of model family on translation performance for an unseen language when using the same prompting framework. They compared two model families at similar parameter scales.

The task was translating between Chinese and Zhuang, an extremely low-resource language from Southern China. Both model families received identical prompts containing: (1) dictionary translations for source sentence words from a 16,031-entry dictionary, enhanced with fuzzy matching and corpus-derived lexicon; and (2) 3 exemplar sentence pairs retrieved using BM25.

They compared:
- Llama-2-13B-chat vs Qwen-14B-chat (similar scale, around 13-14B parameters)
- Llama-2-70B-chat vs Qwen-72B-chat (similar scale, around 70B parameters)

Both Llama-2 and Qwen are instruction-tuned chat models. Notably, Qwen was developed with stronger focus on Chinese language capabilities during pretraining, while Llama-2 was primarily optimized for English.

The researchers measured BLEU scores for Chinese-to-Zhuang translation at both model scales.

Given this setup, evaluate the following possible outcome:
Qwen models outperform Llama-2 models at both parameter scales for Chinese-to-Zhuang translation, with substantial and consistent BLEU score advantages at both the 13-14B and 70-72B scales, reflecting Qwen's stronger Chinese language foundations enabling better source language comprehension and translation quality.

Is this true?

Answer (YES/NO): YES